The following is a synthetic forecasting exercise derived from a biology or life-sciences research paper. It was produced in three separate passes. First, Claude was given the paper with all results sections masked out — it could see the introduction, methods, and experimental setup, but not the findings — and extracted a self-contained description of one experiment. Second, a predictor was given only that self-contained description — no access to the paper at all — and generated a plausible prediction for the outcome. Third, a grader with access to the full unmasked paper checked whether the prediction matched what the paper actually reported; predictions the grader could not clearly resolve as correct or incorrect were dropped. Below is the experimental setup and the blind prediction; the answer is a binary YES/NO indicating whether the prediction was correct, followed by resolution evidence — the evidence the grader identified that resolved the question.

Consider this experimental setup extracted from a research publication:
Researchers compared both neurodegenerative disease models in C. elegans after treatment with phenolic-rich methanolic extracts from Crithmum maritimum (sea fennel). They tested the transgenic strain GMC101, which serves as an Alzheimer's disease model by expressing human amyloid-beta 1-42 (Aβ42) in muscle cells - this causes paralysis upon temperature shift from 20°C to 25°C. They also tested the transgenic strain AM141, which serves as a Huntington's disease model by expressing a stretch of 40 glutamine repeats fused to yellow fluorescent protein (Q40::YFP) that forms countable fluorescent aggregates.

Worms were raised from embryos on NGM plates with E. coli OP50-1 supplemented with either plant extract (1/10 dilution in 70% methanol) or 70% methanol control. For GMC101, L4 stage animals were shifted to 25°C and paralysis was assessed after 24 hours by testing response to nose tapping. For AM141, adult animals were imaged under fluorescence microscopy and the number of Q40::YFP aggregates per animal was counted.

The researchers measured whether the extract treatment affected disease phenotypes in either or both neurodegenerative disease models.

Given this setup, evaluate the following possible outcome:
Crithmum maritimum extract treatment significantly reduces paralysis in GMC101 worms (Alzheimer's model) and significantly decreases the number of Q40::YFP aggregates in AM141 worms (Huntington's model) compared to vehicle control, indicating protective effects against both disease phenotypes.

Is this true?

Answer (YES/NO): NO